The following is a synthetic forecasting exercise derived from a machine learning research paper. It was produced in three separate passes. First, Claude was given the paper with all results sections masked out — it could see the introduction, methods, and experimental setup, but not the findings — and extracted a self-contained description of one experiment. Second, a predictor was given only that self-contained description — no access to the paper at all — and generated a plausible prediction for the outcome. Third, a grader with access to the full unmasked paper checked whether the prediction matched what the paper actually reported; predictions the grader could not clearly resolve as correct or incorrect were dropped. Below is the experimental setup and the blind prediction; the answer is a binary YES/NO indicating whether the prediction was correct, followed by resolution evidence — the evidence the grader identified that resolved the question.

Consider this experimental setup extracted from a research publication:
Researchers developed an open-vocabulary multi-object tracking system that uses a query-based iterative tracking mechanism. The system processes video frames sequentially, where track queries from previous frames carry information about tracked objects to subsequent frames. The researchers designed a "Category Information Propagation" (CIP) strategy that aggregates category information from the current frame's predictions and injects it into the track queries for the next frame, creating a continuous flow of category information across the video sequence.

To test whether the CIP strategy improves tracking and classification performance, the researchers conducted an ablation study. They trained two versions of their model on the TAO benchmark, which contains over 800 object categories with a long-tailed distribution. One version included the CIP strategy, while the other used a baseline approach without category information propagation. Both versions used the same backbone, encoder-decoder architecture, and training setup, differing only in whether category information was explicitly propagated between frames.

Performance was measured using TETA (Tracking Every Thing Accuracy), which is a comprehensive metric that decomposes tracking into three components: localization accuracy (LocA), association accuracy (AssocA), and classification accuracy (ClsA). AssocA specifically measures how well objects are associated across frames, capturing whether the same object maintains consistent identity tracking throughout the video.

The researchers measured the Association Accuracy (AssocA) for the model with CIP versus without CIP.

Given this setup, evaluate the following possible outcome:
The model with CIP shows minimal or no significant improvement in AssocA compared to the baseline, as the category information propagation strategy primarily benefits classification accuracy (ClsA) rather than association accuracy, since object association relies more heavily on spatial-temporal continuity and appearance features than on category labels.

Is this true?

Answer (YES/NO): NO